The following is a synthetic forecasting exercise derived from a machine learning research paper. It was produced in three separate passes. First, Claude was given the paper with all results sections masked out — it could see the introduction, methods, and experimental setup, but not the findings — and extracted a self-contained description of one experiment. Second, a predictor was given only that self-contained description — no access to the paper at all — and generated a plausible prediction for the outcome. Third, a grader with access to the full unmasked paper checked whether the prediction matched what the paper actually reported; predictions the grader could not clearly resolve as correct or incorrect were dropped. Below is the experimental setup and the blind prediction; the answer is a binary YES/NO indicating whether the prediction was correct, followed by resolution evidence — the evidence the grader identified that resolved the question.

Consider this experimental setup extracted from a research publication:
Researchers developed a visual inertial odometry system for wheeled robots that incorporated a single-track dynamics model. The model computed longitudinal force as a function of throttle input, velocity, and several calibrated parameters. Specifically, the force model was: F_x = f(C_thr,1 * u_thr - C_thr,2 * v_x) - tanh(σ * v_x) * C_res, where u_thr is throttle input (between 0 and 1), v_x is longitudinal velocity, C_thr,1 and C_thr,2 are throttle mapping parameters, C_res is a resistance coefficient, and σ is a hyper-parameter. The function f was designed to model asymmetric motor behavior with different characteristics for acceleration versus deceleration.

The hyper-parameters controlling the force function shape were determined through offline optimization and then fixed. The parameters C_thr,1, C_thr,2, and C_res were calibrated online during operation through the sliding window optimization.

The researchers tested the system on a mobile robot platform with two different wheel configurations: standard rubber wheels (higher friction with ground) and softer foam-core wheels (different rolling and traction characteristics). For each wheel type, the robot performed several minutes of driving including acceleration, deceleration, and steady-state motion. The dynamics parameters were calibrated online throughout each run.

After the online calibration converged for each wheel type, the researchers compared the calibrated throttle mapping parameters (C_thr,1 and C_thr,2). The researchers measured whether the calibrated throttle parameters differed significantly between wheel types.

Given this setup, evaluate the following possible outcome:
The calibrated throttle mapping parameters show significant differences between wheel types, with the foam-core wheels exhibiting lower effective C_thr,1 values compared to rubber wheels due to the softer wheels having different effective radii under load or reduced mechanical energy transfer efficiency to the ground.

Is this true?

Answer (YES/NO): NO